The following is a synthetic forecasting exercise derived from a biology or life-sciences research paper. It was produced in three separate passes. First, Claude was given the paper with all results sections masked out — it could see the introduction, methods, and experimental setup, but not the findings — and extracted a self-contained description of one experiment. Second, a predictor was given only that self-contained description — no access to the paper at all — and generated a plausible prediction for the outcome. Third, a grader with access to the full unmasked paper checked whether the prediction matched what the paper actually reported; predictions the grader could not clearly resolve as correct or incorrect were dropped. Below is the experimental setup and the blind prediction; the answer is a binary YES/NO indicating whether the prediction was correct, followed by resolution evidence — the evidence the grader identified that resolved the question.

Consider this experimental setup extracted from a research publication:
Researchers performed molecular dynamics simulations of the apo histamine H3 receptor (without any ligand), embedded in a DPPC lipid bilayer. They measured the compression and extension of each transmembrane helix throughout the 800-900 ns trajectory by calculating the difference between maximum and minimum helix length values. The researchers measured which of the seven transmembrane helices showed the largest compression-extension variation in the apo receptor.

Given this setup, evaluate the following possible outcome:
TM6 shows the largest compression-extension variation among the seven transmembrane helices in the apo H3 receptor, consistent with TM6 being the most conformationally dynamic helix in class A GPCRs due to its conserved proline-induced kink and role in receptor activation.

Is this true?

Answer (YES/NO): YES